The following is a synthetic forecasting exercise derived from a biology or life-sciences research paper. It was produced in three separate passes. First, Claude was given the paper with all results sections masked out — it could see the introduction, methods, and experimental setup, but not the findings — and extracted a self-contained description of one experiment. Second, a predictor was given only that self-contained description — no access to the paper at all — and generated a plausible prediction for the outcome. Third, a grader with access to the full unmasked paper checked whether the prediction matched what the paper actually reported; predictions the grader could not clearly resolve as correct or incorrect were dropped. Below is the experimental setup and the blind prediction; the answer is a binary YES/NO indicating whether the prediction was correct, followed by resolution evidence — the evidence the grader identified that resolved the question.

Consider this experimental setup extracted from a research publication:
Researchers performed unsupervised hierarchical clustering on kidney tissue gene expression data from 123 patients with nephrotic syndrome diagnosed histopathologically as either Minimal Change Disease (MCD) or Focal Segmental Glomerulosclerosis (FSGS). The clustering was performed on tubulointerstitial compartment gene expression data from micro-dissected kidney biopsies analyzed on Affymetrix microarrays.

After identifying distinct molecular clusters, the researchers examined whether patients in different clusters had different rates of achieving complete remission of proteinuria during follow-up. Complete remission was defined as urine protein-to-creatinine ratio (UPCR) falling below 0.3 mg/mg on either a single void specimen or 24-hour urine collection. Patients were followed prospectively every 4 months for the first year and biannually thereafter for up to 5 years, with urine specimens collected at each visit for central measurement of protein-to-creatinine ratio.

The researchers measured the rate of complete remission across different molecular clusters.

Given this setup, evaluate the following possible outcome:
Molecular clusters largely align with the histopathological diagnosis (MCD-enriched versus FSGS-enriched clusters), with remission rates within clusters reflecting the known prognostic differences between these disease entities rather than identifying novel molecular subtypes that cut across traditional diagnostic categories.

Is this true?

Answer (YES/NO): NO